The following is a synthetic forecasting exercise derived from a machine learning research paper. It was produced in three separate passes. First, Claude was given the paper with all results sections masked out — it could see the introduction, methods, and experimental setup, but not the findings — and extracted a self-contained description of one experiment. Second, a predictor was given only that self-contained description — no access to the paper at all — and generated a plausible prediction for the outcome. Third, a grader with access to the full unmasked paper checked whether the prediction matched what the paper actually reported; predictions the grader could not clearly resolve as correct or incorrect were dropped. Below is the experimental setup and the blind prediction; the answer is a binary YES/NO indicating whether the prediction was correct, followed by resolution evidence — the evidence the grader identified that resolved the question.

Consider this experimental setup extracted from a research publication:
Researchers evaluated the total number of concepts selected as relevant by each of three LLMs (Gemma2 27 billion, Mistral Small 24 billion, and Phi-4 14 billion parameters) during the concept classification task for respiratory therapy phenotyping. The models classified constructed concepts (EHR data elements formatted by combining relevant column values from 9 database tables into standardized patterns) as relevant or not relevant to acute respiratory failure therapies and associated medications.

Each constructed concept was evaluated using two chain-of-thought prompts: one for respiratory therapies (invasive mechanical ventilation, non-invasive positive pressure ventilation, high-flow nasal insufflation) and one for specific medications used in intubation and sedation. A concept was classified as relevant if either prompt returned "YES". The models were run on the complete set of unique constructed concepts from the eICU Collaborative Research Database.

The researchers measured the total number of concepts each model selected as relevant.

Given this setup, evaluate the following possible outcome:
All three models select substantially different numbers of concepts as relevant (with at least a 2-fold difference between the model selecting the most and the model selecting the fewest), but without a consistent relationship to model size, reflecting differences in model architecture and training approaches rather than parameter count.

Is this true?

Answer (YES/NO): YES